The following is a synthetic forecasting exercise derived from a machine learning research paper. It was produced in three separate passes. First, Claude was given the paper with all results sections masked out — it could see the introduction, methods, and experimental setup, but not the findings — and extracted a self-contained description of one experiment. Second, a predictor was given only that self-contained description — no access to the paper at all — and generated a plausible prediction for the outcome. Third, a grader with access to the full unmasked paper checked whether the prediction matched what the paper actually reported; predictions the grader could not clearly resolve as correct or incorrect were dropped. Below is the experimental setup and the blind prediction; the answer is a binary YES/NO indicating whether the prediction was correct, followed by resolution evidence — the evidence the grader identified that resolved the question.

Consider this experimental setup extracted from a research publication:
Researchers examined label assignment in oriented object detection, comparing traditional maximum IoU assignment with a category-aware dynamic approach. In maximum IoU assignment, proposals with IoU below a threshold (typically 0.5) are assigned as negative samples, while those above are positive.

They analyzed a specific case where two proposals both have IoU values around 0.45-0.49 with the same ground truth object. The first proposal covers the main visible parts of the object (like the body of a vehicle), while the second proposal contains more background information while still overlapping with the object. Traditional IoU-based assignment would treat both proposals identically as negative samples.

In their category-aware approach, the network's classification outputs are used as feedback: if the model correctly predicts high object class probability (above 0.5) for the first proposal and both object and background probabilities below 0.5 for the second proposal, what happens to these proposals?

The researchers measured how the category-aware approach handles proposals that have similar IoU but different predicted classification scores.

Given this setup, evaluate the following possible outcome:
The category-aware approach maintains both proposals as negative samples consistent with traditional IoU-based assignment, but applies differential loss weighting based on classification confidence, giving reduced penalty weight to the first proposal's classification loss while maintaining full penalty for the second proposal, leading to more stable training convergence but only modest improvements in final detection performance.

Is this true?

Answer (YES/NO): NO